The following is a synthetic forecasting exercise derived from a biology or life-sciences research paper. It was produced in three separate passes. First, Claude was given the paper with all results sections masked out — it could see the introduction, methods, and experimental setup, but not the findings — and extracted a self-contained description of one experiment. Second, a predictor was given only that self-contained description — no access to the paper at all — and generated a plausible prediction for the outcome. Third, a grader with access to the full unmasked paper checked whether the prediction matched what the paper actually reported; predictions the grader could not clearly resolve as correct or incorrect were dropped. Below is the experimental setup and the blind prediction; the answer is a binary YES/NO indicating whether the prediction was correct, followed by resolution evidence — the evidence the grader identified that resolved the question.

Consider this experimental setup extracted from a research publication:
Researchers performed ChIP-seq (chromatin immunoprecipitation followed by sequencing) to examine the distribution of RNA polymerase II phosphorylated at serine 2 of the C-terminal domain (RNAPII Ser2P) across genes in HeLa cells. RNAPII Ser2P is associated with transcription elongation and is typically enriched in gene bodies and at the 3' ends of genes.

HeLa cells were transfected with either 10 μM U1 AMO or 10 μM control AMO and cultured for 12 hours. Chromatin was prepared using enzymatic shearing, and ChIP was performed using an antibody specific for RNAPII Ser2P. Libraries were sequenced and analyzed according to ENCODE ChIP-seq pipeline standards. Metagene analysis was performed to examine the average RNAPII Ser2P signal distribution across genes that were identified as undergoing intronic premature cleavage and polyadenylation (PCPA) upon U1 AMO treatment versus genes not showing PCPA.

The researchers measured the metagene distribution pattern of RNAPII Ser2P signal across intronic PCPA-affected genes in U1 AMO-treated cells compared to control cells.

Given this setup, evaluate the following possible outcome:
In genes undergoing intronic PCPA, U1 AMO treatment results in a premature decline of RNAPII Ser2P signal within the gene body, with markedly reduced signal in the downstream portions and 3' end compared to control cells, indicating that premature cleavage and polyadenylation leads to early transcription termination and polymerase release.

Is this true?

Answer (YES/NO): NO